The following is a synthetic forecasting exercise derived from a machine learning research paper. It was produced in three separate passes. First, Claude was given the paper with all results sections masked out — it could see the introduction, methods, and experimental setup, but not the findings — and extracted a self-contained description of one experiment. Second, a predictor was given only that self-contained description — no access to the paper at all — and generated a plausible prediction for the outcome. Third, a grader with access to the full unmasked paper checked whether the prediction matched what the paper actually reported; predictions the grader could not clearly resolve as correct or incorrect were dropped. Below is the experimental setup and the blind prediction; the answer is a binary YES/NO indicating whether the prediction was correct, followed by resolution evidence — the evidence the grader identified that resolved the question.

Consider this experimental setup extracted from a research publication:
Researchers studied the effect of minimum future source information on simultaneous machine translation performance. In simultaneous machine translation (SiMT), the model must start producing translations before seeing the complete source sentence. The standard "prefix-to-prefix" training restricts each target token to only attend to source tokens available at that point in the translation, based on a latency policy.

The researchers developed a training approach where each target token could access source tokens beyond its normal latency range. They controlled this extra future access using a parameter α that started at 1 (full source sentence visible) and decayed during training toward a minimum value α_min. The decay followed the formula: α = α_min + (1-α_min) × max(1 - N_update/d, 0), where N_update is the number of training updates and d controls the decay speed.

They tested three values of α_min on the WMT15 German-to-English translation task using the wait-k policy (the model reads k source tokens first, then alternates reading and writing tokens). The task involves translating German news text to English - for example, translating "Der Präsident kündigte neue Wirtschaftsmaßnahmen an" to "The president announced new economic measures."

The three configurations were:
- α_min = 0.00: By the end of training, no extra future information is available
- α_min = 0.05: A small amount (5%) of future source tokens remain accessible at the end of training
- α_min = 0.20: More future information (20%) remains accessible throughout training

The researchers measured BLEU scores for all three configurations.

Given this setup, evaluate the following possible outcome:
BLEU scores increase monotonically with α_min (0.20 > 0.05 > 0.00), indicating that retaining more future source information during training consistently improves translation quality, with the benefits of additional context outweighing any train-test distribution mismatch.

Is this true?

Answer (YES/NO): NO